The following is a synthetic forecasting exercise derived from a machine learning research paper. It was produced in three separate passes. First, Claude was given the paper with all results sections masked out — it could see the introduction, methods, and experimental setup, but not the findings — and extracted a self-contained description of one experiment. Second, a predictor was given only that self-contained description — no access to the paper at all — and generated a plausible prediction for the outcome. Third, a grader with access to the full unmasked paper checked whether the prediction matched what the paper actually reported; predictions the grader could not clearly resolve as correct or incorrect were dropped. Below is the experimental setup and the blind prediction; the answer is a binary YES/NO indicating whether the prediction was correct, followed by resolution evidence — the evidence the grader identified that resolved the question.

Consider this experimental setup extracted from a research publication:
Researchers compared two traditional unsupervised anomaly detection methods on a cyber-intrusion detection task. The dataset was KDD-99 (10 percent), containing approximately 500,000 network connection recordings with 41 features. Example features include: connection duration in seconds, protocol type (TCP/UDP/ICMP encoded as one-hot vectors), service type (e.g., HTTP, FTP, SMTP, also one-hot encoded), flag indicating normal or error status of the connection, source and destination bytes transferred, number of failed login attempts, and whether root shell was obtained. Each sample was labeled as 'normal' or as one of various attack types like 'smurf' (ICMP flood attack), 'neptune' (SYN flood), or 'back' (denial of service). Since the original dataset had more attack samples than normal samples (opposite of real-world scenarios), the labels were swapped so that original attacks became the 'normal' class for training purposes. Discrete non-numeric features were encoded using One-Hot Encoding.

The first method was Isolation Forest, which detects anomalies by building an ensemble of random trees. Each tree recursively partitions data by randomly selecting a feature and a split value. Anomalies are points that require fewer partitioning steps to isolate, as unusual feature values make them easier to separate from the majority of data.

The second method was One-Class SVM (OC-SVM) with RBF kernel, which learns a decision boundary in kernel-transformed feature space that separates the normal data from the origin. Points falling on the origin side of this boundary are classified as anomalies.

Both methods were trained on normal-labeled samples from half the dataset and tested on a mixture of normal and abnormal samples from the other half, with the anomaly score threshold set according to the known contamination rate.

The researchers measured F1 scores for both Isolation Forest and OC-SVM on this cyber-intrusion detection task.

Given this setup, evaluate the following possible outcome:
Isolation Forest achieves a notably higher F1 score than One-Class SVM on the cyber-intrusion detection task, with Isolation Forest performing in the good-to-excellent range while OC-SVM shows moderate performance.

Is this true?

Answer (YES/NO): NO